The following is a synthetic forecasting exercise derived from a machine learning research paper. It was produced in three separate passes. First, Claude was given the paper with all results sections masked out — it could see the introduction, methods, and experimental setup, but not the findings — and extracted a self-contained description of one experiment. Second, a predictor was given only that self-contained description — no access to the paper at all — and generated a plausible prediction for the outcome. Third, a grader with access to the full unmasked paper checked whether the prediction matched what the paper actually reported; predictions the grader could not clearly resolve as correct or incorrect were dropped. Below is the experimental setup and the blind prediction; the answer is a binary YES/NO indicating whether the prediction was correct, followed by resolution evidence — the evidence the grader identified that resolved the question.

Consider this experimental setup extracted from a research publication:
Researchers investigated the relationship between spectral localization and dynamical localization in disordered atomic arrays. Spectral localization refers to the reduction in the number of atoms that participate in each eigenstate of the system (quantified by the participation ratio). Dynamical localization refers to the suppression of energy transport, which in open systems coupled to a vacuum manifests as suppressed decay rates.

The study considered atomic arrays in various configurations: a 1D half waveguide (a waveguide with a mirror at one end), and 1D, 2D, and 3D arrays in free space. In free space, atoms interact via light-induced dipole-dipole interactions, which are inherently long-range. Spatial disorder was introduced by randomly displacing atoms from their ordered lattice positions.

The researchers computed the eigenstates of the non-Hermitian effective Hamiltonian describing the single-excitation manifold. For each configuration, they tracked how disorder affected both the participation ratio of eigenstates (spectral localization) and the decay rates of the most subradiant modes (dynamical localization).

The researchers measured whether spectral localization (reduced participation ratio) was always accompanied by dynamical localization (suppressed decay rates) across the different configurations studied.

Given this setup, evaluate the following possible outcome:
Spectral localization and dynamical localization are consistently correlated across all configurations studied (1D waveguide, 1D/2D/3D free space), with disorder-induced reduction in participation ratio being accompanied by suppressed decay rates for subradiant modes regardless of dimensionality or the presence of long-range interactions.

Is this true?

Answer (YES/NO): NO